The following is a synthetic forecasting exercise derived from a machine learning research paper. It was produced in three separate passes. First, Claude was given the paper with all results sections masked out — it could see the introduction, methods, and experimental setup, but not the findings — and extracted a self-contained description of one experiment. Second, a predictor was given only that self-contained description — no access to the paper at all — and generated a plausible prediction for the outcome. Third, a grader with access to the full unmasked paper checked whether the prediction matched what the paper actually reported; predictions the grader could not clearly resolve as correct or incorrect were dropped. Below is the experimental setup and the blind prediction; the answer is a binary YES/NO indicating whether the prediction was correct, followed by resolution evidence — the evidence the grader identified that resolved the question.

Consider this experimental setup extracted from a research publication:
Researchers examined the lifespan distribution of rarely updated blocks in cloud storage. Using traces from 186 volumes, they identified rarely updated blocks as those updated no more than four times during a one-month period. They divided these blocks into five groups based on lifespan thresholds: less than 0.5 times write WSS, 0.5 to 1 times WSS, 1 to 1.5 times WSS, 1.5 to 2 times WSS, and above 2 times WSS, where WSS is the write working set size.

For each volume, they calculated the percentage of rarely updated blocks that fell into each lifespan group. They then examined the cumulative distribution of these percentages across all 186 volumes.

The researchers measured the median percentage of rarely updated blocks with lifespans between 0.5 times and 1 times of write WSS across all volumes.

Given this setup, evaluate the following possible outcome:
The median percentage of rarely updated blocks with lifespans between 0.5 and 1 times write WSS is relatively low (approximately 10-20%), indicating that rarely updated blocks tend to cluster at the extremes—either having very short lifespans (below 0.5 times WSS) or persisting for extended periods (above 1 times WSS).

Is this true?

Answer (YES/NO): NO